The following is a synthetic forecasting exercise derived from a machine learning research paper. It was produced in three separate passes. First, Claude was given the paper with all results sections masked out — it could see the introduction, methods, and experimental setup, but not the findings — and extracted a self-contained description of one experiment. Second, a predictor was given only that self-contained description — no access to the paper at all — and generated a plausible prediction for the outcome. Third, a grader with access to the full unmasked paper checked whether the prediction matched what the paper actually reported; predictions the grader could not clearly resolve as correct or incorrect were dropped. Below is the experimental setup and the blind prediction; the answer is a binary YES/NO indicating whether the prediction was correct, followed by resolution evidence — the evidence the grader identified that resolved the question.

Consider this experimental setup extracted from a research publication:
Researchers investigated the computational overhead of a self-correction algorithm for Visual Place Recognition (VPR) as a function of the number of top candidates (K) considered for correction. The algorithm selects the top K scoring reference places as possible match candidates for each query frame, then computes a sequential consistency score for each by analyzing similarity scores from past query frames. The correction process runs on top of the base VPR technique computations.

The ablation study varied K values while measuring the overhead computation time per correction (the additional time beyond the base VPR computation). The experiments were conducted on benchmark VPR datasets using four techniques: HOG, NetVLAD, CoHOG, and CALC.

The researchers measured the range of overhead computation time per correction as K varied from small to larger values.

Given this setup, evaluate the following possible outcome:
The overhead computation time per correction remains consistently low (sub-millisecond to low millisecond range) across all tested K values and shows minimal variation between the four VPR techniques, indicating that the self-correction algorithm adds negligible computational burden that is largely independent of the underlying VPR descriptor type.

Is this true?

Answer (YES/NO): NO